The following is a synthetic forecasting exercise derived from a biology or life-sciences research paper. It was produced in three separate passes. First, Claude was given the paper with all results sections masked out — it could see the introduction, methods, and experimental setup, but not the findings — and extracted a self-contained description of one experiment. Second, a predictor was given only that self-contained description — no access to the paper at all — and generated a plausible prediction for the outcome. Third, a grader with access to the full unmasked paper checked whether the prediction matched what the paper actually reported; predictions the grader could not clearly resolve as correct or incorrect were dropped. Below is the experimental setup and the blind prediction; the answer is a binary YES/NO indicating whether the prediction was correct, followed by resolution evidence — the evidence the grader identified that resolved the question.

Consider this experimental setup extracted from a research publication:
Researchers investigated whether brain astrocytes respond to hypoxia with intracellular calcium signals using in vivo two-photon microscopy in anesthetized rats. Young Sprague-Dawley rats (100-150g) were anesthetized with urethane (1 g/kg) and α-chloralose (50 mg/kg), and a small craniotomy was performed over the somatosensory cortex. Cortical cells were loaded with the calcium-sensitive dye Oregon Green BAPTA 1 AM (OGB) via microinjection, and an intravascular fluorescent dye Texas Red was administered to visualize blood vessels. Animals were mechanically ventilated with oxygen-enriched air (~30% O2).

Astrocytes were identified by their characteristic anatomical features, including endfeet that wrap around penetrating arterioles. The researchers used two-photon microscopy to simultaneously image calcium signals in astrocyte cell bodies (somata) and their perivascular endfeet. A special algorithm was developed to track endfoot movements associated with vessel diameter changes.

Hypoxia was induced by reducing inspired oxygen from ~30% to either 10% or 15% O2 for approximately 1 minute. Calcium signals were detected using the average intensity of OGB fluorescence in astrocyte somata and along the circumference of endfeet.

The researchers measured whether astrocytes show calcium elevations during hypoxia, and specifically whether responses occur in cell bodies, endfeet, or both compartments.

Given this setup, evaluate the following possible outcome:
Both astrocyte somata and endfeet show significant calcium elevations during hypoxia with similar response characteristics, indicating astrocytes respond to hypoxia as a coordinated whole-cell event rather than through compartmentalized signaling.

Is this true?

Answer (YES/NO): NO